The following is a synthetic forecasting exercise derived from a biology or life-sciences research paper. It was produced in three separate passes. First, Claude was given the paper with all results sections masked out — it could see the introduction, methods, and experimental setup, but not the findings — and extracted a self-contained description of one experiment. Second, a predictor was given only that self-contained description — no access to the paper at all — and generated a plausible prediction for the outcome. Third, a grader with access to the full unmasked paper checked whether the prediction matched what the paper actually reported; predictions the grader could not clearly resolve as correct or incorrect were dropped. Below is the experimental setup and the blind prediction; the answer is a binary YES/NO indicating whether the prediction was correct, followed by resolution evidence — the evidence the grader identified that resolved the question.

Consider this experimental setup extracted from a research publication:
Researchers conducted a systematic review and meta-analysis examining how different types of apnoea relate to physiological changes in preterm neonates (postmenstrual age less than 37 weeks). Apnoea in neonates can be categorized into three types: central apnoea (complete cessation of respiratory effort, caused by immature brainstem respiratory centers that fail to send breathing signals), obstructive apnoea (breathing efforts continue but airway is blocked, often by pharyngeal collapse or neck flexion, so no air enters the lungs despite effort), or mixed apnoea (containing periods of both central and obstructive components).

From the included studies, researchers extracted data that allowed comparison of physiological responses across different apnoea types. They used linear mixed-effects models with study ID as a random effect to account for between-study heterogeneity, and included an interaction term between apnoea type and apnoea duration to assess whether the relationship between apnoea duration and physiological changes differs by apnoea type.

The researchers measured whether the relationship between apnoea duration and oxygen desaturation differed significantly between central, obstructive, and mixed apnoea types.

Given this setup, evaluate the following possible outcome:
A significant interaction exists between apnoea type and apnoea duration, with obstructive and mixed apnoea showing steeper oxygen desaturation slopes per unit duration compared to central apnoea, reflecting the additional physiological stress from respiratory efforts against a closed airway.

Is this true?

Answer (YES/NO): NO